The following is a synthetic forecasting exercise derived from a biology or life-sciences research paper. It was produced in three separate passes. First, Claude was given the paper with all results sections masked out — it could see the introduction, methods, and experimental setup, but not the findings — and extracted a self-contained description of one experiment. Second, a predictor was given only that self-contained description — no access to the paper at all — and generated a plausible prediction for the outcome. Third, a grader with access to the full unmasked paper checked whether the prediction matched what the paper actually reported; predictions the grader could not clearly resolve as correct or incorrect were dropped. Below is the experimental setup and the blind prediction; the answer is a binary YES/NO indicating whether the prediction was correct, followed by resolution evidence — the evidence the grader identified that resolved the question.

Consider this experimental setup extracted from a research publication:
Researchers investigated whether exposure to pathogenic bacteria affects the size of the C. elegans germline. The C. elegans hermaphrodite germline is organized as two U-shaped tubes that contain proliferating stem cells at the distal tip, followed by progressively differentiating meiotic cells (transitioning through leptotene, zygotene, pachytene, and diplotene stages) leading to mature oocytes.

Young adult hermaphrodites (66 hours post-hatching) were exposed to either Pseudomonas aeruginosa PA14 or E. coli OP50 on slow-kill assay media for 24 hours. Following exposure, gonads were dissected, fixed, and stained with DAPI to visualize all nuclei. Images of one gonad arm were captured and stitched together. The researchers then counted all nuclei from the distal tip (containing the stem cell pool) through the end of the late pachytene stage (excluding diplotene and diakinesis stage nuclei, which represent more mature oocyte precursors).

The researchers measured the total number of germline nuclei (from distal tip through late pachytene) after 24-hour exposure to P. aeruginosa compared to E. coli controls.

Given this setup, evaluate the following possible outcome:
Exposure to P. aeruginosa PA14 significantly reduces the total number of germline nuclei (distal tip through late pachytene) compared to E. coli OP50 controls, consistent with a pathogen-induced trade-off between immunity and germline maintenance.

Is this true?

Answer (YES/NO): YES